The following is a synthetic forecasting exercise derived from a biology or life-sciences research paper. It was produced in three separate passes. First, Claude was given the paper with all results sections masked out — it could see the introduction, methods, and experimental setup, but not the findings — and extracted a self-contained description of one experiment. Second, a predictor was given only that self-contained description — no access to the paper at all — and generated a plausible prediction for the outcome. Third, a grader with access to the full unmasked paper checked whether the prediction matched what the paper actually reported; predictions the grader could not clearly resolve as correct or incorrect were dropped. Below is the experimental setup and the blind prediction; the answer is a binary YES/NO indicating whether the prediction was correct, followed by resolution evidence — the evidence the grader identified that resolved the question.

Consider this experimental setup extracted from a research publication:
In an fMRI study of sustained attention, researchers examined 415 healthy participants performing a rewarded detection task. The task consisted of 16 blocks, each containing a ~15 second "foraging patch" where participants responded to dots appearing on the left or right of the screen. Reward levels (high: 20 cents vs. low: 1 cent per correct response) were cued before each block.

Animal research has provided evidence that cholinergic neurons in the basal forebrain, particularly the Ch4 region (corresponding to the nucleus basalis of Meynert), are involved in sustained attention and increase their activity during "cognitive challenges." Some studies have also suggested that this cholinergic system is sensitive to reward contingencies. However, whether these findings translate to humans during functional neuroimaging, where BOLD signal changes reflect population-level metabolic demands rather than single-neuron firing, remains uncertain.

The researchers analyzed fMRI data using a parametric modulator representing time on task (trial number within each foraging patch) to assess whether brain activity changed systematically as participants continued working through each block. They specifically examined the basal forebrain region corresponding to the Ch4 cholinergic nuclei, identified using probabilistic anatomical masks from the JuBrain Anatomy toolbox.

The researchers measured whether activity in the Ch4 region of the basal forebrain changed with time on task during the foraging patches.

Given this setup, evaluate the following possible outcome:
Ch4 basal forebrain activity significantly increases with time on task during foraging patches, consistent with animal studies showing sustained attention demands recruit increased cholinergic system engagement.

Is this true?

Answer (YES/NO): YES